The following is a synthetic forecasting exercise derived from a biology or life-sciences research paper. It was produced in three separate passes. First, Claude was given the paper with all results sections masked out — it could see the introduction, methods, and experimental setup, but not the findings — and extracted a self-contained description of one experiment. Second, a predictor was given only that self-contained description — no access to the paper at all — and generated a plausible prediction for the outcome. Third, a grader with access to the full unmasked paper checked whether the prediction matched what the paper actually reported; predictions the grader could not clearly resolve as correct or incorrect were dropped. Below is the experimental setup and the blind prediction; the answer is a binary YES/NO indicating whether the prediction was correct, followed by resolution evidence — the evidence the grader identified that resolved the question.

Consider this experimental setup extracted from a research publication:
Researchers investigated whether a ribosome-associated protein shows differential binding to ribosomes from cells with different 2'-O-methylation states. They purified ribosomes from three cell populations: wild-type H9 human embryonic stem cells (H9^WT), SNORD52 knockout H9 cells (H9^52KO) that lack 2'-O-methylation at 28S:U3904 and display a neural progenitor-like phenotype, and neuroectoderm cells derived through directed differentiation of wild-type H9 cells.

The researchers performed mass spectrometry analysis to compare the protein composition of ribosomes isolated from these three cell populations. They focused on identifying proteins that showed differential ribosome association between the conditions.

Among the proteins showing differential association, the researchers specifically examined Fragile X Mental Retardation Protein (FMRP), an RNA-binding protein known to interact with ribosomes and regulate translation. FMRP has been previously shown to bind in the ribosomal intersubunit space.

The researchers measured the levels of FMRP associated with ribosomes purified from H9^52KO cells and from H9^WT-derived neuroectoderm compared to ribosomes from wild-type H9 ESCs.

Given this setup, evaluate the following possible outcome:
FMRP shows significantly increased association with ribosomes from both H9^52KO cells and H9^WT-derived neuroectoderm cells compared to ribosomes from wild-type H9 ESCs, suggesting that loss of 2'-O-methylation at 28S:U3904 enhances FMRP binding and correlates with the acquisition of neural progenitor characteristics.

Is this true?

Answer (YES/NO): YES